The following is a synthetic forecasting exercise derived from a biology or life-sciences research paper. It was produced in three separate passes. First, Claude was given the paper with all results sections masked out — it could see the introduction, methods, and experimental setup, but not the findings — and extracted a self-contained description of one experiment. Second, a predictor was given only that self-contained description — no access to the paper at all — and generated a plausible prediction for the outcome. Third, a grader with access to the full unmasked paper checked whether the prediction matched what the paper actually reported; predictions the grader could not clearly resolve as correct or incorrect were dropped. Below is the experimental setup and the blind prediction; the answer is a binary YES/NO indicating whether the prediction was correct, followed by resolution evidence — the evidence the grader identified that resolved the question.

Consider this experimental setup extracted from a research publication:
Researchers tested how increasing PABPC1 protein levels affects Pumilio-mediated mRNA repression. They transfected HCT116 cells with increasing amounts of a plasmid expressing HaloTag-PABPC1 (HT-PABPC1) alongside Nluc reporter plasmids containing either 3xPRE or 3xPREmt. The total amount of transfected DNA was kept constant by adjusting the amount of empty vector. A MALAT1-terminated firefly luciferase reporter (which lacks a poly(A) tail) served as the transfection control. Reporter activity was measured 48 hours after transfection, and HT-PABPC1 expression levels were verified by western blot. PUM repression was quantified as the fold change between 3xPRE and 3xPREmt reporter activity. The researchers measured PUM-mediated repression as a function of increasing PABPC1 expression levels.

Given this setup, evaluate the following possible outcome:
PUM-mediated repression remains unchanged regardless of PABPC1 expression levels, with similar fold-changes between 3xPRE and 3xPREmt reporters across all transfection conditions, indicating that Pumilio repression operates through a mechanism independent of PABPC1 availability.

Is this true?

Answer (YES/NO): NO